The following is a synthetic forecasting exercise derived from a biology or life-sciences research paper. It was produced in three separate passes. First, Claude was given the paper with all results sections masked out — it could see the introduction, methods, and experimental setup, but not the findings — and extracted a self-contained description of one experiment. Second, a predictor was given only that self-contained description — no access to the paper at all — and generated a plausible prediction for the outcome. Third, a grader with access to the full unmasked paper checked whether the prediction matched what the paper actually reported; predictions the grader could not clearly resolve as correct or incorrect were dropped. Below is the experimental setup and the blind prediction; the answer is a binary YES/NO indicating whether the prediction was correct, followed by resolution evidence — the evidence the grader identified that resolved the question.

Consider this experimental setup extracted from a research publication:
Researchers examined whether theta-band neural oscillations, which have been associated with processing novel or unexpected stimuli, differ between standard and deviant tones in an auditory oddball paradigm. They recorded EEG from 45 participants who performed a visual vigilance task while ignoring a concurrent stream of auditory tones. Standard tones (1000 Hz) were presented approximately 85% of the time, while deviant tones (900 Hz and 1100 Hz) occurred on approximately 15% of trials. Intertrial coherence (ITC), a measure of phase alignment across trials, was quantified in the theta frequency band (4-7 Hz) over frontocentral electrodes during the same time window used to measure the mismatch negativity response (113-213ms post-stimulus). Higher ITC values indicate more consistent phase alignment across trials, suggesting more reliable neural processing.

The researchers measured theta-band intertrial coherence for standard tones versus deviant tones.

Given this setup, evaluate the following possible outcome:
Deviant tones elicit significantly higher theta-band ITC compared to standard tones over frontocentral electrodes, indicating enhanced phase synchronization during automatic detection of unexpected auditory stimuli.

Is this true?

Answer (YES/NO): YES